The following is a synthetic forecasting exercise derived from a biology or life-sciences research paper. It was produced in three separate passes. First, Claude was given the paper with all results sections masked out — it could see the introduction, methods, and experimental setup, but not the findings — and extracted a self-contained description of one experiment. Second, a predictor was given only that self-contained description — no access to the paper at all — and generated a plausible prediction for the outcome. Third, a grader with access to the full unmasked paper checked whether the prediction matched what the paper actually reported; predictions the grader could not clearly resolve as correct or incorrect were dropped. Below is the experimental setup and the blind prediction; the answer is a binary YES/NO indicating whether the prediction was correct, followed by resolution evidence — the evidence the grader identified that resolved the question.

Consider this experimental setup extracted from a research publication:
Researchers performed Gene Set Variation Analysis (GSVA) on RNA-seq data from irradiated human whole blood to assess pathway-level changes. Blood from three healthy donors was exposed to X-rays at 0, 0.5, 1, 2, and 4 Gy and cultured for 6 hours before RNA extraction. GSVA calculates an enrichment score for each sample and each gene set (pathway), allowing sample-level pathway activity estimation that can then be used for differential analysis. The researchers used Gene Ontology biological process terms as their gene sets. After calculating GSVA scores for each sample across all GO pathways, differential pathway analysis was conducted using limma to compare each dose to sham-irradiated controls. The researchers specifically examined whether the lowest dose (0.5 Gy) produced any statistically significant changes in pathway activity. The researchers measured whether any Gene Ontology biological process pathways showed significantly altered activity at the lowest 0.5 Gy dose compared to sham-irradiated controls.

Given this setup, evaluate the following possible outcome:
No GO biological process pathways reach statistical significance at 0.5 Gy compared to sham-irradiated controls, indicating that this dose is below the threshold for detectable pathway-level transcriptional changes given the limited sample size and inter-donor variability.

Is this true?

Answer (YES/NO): NO